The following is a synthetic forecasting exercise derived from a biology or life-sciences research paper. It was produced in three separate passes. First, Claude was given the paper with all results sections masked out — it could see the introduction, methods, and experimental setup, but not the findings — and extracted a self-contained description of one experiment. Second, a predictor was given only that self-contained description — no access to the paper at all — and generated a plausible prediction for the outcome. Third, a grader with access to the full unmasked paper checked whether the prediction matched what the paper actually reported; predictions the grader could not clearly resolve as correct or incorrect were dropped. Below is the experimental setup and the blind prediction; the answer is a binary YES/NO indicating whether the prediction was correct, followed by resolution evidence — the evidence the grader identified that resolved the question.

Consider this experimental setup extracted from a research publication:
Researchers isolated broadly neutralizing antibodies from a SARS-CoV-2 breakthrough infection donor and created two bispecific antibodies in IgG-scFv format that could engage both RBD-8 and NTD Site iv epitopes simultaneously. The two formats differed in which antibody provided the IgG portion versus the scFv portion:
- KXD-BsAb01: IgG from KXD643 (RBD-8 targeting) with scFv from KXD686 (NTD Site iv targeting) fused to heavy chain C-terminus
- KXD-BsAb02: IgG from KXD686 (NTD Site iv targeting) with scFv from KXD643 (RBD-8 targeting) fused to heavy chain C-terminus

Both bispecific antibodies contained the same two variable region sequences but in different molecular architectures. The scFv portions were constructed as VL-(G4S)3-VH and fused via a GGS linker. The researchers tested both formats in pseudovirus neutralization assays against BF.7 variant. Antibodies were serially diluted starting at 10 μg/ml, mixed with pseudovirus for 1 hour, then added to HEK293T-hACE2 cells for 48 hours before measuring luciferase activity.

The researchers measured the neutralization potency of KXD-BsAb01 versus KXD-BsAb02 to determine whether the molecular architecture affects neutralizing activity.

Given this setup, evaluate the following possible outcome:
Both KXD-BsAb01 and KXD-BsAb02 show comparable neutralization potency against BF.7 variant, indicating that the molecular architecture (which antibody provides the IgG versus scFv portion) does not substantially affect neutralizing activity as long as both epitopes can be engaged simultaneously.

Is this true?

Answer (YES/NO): NO